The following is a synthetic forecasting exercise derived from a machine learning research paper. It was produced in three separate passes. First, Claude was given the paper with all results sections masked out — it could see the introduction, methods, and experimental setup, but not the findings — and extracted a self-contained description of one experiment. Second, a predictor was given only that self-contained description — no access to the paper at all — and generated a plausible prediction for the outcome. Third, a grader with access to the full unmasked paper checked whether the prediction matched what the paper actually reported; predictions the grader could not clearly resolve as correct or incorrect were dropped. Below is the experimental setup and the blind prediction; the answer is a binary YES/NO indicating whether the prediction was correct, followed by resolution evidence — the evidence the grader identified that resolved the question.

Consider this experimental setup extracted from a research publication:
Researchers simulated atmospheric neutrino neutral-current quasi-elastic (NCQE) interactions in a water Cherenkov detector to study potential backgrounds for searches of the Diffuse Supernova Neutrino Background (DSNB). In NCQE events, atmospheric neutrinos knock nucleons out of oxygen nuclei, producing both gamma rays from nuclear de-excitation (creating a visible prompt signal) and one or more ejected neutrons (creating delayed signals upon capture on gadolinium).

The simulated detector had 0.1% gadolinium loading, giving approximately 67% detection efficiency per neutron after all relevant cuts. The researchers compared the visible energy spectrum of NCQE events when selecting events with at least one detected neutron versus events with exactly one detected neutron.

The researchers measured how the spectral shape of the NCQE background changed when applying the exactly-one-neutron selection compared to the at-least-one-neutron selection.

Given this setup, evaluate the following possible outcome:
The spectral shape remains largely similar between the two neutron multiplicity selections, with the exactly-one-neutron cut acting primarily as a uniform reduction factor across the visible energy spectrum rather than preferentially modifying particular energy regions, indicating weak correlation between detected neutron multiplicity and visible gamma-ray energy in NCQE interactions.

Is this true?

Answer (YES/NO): NO